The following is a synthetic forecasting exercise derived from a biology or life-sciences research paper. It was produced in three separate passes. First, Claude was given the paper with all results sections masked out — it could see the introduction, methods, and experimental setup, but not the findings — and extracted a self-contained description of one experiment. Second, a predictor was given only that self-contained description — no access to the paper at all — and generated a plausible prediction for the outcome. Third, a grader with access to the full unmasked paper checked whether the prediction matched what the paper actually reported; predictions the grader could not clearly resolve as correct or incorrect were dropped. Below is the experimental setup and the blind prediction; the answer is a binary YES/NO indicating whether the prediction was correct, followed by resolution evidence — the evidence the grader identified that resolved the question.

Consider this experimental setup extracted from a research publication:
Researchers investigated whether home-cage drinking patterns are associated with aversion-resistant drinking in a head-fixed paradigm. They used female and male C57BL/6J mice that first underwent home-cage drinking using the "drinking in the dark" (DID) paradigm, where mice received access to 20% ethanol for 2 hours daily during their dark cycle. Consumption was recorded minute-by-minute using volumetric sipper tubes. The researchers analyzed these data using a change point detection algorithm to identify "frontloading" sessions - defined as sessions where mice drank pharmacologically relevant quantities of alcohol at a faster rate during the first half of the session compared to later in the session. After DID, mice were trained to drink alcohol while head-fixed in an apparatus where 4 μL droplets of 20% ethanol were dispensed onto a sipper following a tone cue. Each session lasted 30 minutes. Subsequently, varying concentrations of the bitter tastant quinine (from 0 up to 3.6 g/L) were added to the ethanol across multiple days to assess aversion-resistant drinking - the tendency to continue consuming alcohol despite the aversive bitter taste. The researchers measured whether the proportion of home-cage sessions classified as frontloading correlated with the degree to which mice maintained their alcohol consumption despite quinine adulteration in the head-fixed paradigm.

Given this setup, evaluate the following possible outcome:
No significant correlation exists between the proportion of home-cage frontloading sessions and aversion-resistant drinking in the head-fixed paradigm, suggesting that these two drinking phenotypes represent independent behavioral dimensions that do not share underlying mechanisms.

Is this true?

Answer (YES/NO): NO